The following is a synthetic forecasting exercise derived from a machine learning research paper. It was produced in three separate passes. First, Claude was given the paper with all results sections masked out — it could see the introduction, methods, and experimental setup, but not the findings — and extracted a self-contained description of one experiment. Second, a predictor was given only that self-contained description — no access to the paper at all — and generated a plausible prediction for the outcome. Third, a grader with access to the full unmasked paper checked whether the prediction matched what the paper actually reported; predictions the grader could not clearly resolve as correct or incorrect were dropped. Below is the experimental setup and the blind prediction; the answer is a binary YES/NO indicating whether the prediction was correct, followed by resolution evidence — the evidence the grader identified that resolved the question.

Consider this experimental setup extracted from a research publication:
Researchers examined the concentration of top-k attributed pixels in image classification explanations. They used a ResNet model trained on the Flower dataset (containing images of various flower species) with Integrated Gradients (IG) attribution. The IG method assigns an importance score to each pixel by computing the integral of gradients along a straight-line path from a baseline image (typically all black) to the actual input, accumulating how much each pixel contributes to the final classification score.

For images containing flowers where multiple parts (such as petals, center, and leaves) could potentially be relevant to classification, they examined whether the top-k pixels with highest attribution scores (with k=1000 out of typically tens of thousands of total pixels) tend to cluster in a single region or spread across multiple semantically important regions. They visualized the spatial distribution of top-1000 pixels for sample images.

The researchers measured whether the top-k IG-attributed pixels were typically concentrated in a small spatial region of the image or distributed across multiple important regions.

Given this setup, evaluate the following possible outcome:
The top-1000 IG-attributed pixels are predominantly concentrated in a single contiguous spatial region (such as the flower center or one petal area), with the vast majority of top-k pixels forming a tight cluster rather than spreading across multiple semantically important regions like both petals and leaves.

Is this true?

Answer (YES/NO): YES